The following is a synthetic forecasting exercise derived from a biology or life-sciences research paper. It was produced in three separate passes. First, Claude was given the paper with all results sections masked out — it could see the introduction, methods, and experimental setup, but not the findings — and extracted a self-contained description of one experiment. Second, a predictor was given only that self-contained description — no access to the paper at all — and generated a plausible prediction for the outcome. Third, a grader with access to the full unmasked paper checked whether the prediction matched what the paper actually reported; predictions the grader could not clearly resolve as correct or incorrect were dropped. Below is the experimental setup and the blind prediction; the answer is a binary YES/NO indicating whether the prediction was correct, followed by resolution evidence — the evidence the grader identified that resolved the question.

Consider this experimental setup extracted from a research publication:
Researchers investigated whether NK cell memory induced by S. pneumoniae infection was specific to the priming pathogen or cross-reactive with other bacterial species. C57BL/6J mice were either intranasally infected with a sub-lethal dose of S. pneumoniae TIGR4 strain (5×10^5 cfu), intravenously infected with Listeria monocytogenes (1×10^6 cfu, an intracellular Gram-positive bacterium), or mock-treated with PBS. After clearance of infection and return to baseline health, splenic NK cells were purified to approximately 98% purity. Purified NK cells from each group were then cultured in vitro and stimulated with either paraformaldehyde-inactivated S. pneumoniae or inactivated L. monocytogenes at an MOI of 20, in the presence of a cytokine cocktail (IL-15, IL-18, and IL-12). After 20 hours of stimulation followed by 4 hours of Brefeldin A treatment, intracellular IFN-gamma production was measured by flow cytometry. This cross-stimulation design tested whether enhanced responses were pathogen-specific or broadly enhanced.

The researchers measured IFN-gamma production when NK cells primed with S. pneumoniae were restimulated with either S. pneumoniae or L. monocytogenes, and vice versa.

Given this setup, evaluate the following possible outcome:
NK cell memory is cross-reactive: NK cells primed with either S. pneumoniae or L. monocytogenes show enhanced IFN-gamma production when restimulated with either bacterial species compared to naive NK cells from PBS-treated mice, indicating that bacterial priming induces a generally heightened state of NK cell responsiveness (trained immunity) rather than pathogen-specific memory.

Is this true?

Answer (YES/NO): NO